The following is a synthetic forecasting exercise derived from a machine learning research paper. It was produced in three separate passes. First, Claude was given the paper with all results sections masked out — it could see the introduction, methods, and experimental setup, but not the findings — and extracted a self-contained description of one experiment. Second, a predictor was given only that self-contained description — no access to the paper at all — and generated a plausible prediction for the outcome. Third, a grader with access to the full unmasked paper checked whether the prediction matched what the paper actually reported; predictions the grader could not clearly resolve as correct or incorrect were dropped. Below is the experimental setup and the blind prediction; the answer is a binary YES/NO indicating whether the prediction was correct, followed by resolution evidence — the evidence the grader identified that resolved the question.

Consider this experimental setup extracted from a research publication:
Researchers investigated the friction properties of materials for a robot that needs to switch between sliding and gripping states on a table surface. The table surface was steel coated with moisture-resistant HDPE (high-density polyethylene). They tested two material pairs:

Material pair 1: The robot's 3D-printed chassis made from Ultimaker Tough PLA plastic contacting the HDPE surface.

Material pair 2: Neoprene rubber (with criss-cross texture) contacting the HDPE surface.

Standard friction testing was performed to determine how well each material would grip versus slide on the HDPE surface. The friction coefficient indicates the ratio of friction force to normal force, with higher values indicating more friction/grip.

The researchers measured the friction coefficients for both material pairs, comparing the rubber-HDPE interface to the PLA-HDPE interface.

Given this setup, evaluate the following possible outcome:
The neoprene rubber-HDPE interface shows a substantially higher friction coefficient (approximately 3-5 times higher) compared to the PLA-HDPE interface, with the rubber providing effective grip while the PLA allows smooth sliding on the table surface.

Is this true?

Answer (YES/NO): YES